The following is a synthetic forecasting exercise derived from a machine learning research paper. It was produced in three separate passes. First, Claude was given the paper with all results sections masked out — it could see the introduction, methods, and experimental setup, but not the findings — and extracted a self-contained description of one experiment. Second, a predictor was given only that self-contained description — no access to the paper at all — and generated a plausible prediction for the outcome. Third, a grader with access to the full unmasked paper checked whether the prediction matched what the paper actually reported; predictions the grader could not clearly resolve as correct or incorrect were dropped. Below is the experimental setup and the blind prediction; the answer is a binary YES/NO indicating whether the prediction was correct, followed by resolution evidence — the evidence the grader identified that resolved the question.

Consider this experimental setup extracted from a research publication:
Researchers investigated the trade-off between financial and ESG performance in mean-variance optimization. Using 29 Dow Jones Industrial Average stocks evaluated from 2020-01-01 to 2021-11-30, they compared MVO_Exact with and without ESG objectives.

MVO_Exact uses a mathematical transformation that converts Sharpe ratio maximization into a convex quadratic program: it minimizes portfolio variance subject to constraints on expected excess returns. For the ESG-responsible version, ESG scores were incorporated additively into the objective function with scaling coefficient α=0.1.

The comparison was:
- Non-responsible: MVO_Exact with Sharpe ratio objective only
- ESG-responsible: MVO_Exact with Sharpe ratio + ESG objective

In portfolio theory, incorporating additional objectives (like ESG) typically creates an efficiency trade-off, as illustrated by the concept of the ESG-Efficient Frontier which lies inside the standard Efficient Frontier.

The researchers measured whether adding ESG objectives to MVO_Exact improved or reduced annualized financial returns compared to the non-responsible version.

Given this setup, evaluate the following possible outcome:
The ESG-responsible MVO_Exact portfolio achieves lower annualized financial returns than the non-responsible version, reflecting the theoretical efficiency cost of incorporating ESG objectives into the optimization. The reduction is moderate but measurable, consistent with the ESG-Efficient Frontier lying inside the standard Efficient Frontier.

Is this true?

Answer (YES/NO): NO